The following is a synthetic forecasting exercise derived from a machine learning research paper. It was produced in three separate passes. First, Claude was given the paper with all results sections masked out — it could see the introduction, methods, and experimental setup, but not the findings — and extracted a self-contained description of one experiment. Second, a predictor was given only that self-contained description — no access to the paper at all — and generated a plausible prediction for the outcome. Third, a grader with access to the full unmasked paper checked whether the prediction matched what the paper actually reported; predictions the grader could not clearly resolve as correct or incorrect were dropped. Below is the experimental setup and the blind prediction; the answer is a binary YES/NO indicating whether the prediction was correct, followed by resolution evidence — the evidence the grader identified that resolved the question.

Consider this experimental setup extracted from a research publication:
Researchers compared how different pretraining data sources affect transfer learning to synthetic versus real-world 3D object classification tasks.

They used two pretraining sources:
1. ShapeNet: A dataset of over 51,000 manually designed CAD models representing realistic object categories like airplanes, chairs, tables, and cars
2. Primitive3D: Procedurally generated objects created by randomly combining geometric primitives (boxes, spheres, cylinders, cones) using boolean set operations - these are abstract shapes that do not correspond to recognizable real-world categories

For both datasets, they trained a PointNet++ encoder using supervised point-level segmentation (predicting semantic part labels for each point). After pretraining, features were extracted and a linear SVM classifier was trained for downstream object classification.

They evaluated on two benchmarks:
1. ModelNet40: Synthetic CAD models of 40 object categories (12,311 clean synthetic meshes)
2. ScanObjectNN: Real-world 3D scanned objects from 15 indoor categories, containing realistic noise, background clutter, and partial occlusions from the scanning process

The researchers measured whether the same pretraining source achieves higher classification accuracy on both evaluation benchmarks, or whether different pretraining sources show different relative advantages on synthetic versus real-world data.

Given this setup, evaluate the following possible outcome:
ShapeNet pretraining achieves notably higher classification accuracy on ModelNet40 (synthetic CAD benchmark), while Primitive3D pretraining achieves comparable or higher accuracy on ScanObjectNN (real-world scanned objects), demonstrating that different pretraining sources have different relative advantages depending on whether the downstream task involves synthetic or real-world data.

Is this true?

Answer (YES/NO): NO